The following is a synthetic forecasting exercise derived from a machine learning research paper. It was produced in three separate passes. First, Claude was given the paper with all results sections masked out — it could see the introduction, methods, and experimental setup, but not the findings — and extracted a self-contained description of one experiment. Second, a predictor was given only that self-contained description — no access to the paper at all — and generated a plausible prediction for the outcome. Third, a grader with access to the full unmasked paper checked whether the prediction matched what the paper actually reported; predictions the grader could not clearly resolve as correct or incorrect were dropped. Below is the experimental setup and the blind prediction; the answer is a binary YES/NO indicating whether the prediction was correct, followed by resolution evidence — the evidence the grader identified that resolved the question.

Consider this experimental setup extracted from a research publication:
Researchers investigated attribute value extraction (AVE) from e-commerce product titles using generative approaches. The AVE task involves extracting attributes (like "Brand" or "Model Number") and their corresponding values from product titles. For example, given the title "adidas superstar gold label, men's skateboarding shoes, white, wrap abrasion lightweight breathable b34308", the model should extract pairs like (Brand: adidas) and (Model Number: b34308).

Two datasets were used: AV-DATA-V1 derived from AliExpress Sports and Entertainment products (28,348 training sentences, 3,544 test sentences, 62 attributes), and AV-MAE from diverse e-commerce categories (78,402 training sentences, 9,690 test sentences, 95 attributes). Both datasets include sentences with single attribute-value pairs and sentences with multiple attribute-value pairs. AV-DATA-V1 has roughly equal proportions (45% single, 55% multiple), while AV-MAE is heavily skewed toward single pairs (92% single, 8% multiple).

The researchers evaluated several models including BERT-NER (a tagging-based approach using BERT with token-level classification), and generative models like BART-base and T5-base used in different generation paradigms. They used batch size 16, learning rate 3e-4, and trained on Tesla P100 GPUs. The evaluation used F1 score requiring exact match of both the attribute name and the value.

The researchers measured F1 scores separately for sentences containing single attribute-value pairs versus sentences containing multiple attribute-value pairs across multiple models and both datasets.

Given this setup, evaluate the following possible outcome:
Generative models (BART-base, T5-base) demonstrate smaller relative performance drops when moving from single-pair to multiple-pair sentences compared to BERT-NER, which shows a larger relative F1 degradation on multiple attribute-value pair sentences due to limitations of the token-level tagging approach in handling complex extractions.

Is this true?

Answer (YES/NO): NO